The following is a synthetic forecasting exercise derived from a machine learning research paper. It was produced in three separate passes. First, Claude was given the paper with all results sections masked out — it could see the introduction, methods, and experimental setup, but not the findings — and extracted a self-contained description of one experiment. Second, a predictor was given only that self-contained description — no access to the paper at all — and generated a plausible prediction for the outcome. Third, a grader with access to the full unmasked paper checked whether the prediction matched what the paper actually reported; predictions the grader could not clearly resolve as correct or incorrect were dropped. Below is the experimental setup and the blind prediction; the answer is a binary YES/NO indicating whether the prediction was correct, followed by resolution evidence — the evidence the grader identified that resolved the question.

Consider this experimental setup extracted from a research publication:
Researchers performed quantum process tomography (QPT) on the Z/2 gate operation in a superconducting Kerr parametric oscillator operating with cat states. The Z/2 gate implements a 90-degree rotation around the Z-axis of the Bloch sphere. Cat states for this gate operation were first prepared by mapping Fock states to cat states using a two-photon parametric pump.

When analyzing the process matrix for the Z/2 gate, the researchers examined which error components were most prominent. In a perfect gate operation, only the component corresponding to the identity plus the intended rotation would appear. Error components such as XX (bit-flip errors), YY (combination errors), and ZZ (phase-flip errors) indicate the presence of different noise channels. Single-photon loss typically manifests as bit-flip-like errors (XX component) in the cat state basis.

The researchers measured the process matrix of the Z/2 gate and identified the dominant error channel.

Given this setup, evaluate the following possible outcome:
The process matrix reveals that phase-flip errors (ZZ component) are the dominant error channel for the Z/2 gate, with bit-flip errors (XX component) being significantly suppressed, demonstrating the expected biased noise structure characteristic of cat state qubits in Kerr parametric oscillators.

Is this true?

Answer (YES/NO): NO